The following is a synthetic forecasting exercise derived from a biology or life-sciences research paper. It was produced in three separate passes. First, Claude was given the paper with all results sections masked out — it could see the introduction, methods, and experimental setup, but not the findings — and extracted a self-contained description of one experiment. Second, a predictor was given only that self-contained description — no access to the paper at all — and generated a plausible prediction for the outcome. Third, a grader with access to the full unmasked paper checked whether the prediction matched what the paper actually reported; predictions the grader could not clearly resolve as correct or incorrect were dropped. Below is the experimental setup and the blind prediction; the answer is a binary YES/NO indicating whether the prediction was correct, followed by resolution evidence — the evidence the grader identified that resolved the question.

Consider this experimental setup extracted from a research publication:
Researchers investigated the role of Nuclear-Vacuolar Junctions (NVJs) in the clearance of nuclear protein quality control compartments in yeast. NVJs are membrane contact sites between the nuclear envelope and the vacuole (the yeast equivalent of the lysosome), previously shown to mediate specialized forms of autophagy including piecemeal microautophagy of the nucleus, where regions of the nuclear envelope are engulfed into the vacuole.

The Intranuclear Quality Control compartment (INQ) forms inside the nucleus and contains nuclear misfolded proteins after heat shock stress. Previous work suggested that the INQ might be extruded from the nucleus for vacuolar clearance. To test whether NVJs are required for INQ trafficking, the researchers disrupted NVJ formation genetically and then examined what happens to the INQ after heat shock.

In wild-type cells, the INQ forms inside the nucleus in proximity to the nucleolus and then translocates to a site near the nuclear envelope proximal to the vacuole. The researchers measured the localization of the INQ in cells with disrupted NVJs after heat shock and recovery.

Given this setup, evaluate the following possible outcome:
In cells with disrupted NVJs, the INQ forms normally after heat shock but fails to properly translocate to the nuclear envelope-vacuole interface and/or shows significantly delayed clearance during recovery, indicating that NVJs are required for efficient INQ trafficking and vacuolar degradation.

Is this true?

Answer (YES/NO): YES